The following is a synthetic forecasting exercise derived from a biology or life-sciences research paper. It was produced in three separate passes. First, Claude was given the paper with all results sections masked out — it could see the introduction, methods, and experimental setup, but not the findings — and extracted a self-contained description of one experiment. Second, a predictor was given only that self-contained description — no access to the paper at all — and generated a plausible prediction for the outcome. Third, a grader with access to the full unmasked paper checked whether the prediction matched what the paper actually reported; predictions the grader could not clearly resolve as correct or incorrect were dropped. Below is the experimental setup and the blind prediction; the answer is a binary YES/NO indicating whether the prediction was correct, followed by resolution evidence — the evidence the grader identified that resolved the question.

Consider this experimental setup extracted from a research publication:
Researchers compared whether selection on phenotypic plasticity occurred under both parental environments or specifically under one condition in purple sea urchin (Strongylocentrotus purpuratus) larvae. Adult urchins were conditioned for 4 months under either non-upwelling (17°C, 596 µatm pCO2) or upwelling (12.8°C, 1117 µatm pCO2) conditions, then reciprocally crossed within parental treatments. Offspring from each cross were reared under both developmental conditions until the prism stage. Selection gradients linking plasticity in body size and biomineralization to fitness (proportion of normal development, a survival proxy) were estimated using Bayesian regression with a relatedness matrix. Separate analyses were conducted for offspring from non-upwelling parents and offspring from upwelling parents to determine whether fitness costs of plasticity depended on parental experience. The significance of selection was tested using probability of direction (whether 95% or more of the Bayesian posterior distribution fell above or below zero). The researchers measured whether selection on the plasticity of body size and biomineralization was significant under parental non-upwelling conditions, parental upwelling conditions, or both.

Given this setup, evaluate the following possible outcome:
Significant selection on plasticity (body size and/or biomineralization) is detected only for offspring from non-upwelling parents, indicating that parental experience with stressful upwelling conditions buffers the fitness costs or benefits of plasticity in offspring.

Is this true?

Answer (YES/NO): NO